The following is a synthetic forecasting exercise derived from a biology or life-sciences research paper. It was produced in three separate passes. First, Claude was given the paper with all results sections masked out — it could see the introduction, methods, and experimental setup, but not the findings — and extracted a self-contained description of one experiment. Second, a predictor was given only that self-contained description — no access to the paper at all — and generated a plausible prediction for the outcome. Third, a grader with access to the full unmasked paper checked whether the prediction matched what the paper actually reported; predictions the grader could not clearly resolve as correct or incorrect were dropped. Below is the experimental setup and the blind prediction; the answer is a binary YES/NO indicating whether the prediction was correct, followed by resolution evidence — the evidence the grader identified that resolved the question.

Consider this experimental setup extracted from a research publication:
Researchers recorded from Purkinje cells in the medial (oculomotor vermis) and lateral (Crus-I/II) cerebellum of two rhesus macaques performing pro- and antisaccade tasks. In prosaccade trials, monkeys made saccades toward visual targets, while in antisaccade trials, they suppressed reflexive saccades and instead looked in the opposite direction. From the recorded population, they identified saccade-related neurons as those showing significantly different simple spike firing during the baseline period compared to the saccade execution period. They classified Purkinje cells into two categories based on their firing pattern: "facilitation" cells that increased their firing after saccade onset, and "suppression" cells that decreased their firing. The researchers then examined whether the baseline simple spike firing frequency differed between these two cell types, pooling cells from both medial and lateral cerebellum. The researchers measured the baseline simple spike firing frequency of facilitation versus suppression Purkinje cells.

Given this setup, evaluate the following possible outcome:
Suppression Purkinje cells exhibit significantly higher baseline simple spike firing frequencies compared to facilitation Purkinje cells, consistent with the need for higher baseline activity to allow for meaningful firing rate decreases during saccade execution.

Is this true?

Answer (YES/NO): YES